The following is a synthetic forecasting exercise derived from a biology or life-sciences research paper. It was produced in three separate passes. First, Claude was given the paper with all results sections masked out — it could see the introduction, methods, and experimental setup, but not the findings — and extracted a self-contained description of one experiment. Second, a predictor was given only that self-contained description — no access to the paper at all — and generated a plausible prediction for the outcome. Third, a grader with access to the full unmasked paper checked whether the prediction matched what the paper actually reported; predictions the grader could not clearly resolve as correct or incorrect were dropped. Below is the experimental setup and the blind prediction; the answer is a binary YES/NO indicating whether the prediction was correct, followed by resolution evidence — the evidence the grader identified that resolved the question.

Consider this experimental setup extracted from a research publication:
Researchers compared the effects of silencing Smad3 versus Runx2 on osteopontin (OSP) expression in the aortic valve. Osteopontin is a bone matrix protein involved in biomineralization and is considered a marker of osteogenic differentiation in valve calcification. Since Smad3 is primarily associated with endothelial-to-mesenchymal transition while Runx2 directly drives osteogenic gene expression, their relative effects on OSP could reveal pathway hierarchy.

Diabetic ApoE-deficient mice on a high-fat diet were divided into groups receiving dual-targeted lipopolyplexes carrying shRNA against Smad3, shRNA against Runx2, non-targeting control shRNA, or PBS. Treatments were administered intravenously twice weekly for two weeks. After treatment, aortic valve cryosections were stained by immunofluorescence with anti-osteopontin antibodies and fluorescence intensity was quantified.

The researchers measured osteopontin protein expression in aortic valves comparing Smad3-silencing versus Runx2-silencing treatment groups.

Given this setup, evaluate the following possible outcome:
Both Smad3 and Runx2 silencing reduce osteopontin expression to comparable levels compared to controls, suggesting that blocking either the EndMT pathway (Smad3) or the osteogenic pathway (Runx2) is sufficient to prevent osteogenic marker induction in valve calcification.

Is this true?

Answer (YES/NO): YES